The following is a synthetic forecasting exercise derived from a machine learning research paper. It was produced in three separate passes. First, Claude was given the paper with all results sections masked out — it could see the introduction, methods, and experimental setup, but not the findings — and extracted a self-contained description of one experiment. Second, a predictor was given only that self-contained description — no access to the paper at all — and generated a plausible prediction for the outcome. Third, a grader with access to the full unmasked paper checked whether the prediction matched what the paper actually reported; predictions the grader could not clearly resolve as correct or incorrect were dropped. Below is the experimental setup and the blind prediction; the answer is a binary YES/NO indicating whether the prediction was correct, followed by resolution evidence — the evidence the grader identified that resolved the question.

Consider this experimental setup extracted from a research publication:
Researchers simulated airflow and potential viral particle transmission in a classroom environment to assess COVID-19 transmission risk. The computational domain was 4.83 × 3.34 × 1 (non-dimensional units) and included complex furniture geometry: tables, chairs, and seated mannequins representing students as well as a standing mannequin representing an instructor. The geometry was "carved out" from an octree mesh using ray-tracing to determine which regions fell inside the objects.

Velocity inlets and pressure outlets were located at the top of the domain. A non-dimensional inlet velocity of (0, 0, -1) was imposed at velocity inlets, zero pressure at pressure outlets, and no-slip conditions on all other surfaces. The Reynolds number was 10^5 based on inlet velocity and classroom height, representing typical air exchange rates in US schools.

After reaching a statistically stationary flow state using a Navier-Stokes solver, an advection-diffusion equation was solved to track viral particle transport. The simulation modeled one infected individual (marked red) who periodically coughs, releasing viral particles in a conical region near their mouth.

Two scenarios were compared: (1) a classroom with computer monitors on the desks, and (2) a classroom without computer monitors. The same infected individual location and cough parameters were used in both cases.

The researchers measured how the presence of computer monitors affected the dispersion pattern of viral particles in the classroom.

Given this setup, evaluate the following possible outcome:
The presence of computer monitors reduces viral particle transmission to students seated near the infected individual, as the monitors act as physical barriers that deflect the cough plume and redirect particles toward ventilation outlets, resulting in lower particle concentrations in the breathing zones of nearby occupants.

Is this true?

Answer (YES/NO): YES